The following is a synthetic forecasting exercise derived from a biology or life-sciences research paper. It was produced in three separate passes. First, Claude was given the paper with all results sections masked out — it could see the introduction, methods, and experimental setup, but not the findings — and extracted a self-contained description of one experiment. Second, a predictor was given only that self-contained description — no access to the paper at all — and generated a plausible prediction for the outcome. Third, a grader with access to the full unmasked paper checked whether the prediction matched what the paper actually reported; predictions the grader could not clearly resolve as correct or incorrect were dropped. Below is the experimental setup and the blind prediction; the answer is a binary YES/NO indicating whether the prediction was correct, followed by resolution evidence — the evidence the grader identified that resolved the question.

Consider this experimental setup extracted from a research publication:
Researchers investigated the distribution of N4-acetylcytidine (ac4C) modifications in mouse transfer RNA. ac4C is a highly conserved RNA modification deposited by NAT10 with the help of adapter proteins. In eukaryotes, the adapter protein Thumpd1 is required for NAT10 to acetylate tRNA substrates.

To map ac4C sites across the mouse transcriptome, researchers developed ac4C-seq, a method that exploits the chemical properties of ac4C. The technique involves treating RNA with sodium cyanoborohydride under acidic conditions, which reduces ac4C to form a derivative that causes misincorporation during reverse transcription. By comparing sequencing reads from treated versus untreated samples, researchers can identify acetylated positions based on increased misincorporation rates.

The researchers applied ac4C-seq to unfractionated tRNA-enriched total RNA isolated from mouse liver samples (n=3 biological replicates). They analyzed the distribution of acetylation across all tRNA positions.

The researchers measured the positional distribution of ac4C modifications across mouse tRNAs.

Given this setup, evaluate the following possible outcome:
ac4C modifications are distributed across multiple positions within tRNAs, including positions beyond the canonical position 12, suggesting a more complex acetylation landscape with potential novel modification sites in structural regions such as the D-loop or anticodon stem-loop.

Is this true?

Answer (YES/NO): NO